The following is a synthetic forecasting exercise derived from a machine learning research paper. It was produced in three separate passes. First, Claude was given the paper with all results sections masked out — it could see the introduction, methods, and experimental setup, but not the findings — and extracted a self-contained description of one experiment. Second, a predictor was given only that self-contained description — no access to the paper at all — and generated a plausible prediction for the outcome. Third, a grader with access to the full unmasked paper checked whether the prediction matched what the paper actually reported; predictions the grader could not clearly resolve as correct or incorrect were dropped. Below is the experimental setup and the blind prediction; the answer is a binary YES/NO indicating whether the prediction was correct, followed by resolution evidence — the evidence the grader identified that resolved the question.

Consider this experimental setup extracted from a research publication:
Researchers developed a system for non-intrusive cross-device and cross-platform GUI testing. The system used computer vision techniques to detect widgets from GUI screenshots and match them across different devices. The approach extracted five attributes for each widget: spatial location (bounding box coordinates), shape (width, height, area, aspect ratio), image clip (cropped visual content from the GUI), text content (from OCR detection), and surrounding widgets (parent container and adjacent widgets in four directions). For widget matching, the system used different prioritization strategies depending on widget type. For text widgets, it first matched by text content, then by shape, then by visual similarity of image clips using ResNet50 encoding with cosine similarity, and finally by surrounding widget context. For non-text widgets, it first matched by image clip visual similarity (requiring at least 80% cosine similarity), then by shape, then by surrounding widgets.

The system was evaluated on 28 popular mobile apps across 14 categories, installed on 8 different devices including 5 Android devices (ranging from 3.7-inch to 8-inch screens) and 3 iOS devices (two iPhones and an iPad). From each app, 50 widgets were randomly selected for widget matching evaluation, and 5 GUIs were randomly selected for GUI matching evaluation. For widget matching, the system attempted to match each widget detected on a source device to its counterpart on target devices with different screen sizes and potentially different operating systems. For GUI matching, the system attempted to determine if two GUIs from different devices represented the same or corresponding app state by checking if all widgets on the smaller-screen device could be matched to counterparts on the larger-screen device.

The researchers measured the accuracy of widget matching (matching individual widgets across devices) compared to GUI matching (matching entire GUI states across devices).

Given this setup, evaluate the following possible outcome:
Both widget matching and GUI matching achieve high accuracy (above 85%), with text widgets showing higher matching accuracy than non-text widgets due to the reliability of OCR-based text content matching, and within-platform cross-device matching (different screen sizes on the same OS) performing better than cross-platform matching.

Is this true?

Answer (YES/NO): YES